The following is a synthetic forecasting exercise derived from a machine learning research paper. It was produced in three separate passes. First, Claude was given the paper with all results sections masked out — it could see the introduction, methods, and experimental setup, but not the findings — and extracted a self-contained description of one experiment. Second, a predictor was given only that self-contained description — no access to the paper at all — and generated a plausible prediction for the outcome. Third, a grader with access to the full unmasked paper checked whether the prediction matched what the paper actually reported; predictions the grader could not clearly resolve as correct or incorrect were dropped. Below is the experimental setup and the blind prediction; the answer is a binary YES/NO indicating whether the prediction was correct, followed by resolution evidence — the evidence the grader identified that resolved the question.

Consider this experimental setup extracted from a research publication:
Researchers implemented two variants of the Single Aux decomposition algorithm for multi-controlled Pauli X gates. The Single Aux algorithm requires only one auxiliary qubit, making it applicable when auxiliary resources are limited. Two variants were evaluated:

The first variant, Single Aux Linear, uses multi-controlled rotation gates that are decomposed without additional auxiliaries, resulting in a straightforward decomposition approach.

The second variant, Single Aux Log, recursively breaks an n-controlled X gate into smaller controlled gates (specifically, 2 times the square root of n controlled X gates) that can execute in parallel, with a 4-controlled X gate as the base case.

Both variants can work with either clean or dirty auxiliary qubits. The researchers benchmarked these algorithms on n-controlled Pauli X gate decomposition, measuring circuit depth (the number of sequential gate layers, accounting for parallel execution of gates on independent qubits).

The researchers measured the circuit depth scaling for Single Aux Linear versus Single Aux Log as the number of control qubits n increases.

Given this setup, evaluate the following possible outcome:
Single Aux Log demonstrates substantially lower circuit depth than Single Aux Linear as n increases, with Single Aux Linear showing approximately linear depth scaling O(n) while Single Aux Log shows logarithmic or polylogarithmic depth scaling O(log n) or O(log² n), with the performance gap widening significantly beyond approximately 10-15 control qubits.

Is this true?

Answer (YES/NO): NO